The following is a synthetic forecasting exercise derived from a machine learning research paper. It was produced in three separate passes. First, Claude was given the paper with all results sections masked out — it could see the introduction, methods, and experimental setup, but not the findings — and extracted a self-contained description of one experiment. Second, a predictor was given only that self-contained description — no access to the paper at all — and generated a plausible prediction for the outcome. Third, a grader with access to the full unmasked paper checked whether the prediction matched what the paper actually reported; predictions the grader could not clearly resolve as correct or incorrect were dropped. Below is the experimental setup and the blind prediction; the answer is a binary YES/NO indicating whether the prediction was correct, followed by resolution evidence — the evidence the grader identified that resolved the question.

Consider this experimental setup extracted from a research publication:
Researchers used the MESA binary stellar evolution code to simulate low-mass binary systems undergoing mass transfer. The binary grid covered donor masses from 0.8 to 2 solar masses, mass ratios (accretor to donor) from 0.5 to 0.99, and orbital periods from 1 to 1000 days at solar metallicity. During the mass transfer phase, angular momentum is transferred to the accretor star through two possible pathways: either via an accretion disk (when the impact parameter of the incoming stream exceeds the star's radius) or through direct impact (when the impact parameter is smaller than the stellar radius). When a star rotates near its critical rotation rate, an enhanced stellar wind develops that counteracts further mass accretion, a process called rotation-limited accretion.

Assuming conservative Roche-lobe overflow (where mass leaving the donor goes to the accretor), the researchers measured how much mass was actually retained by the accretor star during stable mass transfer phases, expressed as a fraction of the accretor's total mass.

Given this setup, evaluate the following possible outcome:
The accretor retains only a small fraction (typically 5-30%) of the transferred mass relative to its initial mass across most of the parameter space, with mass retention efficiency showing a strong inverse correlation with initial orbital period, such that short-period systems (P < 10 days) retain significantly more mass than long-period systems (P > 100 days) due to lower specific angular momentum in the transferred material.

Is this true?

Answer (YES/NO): NO